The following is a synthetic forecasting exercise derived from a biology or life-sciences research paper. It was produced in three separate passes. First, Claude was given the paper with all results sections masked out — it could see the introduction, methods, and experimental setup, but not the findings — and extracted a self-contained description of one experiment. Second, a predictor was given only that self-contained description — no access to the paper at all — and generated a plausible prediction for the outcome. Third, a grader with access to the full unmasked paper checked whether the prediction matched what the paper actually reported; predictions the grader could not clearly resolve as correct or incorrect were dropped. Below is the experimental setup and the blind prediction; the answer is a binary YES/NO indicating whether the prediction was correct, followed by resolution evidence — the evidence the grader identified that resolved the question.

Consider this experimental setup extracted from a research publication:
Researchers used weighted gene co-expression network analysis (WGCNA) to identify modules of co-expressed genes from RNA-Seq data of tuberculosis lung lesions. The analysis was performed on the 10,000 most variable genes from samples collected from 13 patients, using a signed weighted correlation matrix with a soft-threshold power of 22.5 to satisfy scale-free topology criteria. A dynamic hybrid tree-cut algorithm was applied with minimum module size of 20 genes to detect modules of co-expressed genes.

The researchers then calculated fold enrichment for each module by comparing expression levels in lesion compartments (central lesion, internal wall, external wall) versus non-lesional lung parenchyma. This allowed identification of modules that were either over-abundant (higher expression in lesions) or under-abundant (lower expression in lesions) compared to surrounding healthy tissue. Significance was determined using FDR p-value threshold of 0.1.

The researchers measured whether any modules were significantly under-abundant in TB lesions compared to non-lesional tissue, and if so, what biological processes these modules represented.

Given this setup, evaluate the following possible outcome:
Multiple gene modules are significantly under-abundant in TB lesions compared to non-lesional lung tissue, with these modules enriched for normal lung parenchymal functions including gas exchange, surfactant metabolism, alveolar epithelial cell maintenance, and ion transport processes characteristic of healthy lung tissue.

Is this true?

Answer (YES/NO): NO